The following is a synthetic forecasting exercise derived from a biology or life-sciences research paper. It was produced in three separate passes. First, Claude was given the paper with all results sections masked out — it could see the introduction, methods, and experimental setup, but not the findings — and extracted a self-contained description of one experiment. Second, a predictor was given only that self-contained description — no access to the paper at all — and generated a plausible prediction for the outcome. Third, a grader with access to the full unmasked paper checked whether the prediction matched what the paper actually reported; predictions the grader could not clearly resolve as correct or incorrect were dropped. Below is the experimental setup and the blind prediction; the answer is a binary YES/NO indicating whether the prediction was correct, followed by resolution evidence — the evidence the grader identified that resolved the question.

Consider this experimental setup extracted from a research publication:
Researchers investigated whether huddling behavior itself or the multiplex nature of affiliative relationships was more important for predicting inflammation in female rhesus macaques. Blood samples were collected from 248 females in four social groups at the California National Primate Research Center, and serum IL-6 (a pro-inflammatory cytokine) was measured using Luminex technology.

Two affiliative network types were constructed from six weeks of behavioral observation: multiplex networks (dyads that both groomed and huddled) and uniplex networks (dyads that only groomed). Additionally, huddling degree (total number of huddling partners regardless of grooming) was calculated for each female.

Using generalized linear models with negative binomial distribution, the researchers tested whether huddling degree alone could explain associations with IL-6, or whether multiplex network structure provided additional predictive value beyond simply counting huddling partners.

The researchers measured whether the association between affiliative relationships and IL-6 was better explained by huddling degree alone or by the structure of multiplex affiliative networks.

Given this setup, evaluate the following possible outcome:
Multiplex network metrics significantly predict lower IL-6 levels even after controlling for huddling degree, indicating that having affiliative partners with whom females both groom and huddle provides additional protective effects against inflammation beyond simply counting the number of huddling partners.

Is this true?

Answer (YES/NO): YES